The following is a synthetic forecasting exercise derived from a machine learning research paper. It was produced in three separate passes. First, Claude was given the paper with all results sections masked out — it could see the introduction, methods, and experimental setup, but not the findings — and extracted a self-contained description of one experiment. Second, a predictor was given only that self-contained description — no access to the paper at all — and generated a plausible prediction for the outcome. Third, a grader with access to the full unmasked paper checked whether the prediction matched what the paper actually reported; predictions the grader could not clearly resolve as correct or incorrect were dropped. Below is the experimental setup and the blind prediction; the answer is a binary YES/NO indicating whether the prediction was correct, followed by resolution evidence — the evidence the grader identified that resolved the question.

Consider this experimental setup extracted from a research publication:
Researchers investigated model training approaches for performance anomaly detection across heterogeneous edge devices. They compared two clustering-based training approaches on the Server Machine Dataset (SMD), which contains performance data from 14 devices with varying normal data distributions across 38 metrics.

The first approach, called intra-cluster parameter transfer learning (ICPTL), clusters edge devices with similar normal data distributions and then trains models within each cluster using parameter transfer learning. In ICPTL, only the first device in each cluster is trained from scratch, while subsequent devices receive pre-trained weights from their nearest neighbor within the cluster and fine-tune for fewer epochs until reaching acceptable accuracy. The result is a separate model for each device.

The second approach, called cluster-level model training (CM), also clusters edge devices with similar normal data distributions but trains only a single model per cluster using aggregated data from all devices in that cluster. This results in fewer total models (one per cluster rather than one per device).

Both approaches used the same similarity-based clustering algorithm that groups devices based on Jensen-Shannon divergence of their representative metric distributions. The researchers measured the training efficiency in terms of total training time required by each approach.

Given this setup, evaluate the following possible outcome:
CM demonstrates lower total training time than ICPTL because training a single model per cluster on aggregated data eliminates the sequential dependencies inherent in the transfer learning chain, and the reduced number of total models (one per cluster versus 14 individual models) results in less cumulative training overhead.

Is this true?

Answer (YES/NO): YES